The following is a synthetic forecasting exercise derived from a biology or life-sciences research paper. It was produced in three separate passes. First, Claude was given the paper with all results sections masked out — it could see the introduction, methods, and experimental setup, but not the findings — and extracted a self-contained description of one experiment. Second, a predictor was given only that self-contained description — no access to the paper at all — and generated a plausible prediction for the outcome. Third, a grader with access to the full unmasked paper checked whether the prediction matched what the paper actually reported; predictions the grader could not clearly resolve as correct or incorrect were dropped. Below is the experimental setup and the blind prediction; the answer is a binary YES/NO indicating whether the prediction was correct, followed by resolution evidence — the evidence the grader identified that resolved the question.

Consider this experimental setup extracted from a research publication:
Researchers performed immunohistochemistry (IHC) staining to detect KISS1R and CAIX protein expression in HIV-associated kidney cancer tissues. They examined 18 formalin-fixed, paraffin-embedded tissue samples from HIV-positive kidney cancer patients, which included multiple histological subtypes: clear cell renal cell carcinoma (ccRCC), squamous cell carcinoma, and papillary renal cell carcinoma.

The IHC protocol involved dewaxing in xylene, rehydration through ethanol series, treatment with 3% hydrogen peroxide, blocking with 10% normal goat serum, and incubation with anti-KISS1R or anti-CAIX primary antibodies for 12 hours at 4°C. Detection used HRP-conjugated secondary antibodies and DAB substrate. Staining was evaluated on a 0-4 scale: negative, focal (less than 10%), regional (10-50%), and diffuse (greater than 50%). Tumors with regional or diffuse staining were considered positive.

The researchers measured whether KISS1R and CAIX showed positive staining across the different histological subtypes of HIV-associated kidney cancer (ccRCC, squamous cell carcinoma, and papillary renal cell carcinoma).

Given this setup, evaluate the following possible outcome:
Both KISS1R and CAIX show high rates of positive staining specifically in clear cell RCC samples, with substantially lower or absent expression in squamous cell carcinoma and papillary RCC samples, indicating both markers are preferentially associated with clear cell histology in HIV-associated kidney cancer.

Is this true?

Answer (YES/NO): NO